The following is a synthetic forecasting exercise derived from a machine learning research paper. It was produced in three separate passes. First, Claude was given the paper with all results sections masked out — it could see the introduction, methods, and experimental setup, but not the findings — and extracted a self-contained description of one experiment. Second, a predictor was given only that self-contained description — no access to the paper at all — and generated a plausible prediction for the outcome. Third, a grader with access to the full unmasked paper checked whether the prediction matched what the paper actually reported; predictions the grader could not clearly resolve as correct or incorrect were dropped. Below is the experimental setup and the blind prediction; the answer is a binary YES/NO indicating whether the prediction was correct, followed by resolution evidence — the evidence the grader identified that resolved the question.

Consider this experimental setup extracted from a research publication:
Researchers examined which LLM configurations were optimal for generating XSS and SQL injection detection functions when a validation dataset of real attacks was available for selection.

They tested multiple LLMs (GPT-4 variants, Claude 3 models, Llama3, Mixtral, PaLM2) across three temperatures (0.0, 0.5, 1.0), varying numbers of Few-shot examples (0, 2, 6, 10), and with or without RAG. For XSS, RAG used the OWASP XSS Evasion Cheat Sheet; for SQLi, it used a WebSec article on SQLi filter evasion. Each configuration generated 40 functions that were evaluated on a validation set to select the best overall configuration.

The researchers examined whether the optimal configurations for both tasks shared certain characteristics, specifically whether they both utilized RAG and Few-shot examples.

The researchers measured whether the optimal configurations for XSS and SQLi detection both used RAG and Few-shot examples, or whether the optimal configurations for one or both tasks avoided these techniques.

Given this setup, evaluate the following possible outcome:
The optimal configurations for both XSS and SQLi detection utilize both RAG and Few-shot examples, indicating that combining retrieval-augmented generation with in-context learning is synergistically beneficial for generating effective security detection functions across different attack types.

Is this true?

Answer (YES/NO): YES